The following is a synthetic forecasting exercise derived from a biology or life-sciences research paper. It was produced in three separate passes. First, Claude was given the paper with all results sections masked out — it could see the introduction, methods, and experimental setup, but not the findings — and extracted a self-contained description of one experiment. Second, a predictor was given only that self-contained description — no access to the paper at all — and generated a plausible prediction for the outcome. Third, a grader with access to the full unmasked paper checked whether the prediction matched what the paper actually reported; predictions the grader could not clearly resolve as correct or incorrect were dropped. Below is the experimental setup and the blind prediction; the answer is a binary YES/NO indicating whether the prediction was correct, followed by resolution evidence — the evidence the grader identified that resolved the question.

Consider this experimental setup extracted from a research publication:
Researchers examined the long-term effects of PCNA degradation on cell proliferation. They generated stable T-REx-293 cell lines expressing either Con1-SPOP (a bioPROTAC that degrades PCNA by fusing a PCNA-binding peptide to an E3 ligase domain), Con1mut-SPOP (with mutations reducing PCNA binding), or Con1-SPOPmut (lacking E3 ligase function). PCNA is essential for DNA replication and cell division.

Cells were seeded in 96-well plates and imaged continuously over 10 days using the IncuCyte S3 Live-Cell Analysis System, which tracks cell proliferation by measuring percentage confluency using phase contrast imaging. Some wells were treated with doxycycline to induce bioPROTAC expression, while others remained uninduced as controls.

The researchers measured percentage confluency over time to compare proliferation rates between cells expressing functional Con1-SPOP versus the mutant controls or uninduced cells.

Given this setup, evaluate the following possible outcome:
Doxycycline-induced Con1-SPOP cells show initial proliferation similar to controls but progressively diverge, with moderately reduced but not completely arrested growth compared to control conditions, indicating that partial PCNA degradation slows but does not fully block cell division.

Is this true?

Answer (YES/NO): NO